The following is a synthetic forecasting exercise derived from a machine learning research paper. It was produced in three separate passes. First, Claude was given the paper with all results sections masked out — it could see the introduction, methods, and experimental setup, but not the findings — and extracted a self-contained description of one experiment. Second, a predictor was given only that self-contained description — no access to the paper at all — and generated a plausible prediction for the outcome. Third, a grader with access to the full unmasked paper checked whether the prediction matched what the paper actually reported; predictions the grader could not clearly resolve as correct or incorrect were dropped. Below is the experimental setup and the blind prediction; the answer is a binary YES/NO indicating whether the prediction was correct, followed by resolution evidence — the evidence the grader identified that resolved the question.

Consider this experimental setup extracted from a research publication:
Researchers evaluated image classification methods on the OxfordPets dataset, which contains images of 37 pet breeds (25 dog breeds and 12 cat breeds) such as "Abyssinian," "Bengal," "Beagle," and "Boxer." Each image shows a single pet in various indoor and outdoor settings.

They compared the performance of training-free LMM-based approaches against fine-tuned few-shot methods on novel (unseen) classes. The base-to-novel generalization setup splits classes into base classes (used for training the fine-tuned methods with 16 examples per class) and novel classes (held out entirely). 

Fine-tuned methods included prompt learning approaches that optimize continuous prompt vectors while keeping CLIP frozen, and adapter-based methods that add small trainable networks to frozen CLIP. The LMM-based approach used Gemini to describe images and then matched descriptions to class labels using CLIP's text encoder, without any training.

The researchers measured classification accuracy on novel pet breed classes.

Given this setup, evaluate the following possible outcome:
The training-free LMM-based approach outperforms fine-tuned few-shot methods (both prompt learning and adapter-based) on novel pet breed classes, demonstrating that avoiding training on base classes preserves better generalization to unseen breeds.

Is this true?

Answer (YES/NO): NO